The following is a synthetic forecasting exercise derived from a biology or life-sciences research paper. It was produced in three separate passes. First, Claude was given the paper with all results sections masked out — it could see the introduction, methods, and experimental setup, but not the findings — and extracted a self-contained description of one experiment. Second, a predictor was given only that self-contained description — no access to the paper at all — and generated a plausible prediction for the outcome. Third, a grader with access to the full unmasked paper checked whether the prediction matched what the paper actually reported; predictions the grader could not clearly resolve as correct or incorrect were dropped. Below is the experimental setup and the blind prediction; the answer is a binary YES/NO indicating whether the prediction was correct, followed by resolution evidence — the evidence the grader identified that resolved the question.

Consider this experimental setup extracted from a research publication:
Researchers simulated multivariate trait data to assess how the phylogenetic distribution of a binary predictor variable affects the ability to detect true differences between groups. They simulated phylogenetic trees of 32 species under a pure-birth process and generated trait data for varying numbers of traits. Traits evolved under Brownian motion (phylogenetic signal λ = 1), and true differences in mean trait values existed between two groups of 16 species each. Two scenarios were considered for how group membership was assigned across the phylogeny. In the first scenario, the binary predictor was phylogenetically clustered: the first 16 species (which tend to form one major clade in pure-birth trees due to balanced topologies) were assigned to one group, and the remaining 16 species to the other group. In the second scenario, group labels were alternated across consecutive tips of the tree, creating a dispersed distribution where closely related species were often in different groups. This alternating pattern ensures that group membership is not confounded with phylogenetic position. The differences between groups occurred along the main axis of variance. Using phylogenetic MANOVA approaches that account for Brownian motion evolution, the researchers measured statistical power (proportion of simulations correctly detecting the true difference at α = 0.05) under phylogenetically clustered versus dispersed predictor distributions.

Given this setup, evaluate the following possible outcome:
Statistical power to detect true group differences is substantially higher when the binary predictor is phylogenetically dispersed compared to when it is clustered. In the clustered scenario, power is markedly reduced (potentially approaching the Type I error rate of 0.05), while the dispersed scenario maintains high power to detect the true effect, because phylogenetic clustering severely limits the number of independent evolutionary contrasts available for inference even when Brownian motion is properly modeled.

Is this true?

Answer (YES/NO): NO